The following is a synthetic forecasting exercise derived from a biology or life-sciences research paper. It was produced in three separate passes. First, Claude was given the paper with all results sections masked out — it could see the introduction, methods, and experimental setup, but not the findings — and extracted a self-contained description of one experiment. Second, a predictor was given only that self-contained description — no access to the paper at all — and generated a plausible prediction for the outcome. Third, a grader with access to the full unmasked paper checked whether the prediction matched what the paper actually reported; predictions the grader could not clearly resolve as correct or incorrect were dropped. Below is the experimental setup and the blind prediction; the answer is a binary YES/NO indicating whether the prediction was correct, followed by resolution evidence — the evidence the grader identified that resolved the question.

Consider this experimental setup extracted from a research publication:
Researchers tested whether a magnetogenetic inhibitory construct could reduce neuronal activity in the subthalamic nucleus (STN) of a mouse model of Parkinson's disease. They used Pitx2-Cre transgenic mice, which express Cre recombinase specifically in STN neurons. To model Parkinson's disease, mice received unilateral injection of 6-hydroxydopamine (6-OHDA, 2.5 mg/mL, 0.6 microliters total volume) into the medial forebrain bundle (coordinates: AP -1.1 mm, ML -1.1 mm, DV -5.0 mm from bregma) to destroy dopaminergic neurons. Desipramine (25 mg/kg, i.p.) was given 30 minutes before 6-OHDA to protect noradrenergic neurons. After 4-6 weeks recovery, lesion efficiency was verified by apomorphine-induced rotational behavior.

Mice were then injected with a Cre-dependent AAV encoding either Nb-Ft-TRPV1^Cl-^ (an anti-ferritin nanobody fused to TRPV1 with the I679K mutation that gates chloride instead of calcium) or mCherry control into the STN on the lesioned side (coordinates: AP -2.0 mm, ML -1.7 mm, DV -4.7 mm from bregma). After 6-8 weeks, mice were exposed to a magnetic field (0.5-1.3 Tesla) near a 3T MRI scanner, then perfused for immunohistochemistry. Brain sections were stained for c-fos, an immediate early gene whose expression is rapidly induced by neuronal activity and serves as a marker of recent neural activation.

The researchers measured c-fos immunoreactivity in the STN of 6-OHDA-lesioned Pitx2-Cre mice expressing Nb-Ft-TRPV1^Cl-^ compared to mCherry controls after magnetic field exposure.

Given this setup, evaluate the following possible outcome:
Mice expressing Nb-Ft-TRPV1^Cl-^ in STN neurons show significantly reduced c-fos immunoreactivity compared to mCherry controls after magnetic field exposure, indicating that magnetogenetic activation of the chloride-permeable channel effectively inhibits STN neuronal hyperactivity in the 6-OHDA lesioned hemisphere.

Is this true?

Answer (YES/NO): YES